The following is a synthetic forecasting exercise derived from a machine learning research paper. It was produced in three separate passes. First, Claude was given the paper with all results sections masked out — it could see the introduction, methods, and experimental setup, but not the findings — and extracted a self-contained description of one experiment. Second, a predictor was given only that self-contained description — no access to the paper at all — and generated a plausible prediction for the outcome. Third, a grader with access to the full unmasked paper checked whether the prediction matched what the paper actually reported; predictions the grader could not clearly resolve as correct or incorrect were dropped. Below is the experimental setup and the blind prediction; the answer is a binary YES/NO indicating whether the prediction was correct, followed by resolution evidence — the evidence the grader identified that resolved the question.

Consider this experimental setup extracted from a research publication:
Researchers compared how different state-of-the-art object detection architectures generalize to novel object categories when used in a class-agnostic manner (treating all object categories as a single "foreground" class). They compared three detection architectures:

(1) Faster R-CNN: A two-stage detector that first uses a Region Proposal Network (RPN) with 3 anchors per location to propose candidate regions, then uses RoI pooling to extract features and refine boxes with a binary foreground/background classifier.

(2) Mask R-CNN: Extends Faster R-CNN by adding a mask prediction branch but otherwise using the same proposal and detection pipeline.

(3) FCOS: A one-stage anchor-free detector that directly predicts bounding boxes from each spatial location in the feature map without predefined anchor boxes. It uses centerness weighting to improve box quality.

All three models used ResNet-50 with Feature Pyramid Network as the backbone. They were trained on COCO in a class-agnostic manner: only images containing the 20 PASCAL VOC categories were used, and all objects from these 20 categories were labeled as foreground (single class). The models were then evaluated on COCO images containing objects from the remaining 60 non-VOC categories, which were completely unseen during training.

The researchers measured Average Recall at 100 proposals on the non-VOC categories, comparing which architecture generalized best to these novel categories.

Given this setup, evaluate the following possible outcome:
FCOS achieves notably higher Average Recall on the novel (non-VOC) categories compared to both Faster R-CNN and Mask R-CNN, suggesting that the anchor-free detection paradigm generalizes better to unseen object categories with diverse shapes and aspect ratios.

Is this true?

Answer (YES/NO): NO